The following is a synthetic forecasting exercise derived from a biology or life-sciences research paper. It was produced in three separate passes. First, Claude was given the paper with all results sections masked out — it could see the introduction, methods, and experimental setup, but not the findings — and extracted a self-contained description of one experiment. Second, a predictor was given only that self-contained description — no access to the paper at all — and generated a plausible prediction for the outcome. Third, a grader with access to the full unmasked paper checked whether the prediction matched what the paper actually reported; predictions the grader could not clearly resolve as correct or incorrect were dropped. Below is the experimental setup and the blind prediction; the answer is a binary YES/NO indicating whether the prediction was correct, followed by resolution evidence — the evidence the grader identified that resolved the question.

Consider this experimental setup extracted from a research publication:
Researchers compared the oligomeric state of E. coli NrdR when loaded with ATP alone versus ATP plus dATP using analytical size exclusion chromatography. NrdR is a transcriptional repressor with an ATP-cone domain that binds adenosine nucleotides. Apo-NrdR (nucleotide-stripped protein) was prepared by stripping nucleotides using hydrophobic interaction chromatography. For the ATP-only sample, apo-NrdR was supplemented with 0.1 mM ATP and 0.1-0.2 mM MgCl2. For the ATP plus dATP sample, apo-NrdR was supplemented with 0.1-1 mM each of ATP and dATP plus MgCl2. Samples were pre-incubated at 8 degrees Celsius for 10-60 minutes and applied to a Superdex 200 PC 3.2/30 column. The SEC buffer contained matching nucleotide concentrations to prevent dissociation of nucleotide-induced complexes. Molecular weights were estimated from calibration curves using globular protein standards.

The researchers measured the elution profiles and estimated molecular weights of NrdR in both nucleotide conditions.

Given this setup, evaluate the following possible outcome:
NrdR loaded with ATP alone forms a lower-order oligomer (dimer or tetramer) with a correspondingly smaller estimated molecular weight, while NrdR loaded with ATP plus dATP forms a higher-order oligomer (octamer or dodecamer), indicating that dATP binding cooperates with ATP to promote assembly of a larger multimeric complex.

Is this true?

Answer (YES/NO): NO